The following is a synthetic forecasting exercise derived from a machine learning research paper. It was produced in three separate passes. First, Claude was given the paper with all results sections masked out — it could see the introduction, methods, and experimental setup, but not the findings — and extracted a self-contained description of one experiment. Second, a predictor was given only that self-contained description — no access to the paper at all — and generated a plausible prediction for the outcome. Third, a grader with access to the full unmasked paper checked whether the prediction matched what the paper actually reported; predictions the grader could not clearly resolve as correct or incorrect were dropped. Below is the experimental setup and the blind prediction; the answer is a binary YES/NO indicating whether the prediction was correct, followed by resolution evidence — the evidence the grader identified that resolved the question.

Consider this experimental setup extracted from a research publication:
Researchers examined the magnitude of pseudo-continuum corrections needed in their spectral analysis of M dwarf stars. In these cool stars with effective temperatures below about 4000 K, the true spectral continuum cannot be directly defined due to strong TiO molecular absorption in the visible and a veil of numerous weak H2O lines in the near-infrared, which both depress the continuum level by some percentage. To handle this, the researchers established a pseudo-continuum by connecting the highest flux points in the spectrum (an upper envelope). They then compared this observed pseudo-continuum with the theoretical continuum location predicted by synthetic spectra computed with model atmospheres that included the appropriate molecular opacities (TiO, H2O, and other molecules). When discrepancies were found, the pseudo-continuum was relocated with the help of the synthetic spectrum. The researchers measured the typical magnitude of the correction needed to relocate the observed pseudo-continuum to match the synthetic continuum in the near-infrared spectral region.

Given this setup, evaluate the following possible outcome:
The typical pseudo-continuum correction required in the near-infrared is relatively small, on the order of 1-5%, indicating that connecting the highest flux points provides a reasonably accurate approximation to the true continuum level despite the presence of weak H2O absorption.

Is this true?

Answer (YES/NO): YES